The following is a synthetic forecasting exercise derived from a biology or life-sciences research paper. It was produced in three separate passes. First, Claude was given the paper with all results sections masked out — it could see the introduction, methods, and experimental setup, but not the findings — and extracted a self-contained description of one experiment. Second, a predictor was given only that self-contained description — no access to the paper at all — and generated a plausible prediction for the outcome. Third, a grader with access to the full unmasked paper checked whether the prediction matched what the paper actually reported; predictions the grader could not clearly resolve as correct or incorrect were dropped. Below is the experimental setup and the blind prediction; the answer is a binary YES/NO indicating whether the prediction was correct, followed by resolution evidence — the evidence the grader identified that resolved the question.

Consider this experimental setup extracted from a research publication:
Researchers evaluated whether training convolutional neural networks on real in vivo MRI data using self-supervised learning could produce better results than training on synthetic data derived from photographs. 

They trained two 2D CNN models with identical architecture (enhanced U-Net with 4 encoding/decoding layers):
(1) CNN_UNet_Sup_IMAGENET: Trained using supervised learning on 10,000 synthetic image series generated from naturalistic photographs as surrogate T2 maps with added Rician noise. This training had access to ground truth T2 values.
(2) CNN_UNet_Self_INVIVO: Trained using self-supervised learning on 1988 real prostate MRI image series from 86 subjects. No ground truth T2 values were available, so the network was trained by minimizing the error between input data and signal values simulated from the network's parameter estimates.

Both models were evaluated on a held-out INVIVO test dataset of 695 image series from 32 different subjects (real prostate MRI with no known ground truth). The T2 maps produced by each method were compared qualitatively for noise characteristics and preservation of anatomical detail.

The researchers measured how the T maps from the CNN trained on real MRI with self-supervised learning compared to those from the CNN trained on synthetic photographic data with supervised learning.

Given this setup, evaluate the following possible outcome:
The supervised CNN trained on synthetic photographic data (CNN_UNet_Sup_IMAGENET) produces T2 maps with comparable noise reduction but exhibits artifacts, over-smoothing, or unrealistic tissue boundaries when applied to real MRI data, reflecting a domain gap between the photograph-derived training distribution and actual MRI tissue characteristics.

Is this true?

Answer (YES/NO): NO